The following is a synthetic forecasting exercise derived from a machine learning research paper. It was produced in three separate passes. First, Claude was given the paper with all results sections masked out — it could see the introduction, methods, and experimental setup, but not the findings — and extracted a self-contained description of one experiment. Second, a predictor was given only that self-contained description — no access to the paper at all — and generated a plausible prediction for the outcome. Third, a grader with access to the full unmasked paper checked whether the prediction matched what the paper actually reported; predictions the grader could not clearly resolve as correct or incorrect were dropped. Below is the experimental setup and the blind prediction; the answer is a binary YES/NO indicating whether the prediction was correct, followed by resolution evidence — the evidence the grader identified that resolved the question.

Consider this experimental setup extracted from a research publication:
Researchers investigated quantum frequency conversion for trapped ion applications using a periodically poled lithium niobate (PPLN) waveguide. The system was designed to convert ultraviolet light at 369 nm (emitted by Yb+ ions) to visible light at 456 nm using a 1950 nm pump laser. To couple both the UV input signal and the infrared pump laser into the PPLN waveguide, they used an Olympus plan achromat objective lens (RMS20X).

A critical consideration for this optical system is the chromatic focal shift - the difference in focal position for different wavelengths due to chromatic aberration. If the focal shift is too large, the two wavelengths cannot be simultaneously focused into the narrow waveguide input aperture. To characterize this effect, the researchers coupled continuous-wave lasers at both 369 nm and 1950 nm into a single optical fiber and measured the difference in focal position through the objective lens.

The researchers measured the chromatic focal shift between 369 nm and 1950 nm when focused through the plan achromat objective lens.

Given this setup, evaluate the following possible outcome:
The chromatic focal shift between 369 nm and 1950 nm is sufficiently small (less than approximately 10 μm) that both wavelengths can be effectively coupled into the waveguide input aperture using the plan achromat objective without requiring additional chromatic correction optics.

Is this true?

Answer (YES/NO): NO